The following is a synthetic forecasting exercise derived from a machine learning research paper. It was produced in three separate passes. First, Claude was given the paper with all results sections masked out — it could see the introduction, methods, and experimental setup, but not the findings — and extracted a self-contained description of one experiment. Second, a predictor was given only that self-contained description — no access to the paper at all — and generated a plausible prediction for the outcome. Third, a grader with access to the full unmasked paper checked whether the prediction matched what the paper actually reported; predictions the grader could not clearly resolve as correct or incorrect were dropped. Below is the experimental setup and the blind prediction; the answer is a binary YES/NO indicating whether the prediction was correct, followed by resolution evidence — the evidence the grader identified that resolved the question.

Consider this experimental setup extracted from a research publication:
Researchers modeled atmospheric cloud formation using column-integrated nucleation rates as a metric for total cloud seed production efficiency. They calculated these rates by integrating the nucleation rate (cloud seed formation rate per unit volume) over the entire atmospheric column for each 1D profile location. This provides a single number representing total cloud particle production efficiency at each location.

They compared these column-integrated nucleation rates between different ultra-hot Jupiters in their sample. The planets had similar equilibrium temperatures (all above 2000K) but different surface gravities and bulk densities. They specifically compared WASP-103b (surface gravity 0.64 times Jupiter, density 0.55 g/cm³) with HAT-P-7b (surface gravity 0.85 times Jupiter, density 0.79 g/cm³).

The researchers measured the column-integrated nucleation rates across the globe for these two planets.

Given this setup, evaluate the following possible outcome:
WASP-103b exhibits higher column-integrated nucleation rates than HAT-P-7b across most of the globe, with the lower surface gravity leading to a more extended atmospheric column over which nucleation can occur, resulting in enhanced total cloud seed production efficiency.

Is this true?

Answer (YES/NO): YES